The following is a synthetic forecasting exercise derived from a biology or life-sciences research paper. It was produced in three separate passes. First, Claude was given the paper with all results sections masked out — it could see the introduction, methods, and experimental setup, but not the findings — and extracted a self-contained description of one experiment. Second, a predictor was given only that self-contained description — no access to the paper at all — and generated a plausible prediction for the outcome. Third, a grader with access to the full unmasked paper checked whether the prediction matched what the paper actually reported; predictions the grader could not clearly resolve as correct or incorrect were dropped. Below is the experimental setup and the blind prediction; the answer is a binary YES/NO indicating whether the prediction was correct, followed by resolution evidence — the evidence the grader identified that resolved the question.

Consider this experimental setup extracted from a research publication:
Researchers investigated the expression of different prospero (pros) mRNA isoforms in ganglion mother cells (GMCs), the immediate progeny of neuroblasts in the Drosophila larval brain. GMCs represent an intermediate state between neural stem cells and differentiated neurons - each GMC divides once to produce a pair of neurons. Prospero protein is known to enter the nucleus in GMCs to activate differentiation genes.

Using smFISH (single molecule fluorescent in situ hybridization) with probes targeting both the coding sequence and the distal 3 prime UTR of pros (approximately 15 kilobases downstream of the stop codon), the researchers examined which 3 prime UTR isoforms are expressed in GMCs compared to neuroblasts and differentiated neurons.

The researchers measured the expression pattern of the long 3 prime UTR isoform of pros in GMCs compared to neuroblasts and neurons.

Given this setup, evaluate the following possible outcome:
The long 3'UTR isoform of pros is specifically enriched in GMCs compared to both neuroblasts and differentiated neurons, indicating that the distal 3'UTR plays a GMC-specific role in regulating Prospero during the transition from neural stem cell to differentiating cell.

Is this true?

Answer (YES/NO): NO